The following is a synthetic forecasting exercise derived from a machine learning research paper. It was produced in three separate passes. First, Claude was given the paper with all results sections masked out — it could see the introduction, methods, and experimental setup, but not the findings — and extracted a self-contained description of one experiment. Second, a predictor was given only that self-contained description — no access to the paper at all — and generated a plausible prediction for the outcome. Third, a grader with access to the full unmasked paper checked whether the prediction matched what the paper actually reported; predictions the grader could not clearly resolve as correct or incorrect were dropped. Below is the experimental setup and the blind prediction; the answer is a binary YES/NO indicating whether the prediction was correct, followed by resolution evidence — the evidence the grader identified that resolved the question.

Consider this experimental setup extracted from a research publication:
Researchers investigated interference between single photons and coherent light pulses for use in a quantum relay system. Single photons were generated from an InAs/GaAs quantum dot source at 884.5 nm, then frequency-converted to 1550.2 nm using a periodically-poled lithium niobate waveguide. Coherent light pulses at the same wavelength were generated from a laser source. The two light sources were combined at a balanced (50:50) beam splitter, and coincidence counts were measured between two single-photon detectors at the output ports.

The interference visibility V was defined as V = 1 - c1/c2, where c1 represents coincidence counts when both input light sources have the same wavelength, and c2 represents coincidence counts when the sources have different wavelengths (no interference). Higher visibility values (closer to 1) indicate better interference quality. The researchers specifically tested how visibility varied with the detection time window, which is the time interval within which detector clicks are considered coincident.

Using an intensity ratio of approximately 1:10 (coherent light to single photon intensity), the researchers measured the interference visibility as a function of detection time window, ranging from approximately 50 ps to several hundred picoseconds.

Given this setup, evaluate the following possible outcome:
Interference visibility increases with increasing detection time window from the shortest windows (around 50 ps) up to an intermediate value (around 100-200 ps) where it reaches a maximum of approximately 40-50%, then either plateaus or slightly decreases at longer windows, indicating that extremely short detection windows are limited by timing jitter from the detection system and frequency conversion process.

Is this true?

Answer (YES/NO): NO